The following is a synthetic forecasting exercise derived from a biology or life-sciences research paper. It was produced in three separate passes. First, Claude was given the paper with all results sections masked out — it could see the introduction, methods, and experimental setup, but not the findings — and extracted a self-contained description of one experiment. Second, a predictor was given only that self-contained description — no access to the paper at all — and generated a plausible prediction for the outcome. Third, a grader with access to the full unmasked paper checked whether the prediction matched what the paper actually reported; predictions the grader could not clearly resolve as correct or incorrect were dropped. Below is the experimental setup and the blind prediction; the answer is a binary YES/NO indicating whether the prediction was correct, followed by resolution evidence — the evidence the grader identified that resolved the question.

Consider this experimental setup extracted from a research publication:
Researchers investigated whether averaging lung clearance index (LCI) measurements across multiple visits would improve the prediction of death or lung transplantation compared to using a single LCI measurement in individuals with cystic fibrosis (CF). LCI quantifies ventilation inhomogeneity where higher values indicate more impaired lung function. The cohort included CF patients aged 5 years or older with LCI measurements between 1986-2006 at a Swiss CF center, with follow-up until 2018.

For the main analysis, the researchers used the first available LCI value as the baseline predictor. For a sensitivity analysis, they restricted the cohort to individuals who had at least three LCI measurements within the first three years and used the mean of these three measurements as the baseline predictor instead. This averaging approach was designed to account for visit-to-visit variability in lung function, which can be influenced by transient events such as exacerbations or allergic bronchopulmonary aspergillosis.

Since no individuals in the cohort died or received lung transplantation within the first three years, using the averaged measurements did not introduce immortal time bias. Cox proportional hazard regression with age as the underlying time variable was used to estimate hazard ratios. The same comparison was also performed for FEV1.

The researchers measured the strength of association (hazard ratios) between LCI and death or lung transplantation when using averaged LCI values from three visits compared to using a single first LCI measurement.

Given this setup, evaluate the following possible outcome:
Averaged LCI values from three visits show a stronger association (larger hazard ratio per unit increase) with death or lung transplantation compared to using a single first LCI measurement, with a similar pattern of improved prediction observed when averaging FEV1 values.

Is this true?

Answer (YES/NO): YES